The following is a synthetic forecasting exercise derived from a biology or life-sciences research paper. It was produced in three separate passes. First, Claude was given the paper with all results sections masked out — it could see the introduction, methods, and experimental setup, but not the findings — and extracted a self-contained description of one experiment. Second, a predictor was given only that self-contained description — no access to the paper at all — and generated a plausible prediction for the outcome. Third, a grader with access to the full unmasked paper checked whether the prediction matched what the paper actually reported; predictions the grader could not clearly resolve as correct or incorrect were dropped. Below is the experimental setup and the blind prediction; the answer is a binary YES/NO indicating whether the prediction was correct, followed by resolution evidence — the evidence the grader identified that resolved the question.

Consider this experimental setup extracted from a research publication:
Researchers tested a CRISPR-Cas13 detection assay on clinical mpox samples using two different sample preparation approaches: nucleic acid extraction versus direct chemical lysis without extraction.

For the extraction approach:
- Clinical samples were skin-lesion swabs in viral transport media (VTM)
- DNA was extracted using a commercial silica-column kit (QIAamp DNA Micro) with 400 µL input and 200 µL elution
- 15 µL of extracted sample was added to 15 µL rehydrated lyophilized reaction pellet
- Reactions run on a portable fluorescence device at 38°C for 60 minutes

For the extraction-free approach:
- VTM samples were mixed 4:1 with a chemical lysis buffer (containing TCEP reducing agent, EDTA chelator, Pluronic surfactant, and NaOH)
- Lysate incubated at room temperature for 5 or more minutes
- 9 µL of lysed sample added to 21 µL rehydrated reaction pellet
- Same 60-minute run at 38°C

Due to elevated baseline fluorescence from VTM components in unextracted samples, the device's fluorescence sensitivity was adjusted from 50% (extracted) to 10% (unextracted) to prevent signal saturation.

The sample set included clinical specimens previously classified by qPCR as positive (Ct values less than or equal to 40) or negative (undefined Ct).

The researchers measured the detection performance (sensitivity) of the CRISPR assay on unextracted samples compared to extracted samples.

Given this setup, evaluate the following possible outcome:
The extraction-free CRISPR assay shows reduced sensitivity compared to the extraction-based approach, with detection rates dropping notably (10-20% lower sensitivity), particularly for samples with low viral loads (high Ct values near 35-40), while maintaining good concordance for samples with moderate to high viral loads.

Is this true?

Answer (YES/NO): NO